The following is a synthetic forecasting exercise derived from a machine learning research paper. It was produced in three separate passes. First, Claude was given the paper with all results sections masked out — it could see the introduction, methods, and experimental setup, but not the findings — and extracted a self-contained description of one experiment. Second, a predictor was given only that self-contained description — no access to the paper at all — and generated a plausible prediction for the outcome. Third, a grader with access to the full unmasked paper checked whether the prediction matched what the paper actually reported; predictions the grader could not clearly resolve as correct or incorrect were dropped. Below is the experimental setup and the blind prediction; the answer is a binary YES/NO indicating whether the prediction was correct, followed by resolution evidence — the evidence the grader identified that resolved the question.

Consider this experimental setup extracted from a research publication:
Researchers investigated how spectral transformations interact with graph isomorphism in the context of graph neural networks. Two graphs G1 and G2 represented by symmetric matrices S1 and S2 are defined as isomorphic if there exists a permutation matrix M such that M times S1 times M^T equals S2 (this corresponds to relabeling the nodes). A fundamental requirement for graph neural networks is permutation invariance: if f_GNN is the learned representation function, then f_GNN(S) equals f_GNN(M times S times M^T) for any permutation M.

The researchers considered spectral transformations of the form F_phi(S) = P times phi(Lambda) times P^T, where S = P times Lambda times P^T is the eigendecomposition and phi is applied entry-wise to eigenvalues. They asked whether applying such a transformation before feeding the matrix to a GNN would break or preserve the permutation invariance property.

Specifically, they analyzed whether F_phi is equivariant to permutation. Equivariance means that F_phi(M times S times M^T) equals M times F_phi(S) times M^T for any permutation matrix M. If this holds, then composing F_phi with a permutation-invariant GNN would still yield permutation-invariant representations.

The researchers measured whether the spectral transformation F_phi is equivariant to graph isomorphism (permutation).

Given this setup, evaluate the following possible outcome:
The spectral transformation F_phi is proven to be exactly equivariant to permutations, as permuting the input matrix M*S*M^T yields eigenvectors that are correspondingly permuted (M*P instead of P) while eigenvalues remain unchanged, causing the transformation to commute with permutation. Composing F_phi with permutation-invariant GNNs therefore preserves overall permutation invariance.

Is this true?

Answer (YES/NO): YES